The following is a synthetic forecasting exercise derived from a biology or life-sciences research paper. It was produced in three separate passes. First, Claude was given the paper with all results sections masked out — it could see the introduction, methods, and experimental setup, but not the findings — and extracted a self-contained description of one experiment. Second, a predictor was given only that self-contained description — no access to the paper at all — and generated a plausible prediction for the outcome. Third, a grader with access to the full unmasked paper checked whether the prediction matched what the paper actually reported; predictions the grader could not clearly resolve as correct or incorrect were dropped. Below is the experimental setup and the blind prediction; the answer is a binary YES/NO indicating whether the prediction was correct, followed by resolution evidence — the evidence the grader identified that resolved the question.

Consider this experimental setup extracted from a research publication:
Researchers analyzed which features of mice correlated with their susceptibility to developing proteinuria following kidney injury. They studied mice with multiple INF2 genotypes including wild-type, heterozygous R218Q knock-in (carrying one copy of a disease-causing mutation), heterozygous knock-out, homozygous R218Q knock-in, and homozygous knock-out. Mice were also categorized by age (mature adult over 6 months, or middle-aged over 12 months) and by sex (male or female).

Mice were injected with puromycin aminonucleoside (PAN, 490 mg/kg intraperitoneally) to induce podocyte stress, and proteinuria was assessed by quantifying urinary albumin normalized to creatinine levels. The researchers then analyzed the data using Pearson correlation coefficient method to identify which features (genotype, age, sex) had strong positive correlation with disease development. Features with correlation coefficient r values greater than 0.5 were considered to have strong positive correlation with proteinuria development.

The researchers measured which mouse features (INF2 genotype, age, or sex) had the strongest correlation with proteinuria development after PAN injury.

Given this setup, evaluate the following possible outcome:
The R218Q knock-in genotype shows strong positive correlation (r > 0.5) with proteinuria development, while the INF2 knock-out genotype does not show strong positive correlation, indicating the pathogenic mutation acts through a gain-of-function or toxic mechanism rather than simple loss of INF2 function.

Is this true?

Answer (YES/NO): YES